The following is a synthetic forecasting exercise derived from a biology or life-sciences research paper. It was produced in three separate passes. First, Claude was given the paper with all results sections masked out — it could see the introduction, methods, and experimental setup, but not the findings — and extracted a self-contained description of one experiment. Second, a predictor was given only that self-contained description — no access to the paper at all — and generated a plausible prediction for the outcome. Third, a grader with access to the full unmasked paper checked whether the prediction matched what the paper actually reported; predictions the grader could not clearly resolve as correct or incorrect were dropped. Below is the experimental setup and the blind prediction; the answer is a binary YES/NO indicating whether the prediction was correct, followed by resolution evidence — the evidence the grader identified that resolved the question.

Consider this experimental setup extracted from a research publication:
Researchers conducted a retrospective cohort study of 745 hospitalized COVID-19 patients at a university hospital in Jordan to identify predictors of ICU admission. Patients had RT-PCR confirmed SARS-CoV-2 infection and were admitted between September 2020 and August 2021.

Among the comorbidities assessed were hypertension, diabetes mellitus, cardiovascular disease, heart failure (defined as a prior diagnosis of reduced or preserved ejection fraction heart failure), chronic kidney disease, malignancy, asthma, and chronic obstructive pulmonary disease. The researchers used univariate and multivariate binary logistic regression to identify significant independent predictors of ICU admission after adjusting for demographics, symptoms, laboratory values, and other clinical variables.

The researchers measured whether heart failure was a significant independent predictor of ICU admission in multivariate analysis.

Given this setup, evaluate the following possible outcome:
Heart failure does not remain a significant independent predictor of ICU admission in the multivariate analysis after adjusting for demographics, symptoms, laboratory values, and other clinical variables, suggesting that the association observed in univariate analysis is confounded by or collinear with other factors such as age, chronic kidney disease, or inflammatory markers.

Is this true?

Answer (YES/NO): NO